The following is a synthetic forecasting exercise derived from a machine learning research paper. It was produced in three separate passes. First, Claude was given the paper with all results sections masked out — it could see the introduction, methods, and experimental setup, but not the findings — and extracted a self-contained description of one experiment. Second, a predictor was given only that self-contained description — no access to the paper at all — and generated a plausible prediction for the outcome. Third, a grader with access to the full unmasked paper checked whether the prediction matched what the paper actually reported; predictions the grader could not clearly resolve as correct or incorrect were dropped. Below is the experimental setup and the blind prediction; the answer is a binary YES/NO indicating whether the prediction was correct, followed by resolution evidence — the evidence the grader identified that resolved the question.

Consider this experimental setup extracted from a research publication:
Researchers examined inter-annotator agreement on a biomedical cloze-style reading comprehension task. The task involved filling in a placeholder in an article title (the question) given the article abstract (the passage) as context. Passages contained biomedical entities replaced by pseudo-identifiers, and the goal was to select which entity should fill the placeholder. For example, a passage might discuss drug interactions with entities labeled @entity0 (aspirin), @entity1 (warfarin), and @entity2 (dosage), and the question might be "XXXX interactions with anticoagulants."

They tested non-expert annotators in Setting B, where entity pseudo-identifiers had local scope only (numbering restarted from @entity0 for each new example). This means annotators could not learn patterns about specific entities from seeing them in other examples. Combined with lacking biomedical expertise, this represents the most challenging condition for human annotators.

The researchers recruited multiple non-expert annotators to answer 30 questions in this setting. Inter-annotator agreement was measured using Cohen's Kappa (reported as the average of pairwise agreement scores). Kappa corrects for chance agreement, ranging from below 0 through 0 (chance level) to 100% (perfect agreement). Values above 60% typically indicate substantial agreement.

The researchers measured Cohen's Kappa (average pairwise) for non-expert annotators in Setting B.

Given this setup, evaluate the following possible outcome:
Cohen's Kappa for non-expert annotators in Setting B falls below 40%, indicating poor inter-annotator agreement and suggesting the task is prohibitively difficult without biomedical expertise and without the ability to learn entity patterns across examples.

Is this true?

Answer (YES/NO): NO